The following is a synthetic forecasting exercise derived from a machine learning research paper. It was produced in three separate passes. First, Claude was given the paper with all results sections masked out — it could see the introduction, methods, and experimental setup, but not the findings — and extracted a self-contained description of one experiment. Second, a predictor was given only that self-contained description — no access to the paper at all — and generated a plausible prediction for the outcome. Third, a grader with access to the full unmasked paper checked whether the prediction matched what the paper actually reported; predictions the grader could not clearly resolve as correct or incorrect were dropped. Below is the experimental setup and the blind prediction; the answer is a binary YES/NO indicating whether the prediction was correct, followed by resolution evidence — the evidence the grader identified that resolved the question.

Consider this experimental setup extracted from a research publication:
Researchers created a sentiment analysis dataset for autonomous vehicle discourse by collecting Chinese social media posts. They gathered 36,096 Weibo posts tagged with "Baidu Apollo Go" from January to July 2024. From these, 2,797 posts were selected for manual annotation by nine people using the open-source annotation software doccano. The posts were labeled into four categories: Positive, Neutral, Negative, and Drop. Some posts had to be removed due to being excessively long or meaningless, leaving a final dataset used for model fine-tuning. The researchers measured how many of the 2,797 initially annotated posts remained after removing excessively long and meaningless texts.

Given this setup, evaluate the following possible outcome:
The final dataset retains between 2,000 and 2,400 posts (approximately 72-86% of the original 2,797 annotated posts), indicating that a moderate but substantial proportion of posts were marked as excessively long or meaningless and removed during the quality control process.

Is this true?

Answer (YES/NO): NO